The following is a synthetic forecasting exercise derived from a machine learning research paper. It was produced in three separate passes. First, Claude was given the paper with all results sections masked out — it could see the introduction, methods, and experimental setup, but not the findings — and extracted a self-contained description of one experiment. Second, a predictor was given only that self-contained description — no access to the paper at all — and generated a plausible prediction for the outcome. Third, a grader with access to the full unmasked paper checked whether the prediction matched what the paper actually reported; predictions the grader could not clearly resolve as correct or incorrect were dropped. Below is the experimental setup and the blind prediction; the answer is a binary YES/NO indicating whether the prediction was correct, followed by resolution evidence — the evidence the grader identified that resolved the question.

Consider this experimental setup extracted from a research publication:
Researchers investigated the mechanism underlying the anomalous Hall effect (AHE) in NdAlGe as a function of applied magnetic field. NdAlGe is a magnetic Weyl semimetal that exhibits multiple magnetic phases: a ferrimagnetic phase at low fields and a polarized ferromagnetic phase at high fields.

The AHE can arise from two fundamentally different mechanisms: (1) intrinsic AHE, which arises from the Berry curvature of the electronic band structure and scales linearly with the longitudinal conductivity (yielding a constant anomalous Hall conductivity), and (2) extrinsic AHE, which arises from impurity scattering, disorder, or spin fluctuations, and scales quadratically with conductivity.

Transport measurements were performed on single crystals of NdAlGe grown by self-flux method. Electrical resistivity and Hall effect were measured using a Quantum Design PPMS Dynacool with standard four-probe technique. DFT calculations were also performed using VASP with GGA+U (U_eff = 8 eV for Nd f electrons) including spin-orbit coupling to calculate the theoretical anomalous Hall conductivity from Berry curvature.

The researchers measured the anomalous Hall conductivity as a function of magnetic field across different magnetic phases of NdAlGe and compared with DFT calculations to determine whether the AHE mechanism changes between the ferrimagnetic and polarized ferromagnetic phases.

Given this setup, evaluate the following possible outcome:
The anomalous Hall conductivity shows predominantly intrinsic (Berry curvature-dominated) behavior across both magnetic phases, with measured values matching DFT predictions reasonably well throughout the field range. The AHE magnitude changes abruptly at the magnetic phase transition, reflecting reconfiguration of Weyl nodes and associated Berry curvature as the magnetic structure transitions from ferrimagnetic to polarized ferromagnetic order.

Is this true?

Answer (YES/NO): NO